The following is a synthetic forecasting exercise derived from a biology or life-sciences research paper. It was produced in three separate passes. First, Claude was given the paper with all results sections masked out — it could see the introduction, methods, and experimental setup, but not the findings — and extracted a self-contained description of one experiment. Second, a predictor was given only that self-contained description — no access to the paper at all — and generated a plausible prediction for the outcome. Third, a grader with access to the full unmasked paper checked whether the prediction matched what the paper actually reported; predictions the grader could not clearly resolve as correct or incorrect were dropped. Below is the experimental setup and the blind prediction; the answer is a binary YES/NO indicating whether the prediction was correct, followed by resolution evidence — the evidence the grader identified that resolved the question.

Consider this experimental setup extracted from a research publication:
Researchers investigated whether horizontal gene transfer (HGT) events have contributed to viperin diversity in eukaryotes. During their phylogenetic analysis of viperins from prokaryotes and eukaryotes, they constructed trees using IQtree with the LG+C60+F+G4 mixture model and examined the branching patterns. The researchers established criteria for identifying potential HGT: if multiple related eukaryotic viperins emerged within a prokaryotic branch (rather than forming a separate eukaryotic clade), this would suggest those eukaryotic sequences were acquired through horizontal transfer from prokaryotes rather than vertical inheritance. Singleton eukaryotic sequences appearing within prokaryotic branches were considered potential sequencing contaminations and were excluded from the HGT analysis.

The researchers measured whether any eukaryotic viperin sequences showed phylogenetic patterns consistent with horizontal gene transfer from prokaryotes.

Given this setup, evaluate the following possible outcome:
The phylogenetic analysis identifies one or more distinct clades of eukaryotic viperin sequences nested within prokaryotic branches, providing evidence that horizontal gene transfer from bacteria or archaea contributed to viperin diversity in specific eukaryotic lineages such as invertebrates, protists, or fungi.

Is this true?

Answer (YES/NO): YES